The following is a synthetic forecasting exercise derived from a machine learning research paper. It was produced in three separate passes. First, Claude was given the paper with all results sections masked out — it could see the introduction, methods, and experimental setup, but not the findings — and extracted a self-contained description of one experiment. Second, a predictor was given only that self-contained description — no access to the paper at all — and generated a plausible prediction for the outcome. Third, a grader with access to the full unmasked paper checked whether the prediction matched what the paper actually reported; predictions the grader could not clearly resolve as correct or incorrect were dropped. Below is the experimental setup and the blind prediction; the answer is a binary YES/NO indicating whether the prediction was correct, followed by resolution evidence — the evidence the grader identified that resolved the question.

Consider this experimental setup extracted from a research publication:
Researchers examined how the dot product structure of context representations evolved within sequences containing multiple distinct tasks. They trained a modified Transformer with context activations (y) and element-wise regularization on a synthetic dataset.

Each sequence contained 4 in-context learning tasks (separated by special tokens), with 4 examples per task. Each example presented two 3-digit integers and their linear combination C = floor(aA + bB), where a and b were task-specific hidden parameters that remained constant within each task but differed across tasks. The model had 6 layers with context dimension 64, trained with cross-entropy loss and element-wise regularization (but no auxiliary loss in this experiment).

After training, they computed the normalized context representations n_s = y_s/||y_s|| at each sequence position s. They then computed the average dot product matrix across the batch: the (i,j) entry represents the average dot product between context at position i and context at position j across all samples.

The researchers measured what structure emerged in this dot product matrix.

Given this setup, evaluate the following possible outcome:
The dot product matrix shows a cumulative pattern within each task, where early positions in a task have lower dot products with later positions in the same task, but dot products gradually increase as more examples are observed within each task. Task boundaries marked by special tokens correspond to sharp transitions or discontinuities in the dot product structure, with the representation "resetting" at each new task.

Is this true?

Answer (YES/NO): YES